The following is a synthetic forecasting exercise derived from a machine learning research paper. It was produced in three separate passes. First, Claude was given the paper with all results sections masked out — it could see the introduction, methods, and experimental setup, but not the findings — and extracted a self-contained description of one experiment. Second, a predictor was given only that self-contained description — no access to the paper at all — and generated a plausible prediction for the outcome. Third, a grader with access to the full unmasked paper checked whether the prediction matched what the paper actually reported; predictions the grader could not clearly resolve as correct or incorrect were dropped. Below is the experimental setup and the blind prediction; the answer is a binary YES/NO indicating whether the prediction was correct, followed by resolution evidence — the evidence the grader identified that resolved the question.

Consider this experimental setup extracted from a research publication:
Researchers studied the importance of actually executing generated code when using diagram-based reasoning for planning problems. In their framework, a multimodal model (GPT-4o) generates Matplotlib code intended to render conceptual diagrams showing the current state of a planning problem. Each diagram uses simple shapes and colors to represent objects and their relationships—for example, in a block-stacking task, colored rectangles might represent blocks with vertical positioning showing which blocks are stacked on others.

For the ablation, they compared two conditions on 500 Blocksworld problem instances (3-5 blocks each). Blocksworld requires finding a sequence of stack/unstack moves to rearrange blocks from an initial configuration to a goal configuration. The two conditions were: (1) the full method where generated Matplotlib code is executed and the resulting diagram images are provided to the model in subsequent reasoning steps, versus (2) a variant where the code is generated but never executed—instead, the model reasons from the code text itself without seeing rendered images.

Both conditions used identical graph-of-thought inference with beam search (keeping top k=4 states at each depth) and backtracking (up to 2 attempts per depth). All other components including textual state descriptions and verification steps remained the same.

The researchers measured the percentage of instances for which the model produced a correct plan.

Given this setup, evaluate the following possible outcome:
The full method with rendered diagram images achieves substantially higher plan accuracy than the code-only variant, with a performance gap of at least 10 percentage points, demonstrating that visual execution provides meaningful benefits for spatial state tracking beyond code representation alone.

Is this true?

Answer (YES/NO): YES